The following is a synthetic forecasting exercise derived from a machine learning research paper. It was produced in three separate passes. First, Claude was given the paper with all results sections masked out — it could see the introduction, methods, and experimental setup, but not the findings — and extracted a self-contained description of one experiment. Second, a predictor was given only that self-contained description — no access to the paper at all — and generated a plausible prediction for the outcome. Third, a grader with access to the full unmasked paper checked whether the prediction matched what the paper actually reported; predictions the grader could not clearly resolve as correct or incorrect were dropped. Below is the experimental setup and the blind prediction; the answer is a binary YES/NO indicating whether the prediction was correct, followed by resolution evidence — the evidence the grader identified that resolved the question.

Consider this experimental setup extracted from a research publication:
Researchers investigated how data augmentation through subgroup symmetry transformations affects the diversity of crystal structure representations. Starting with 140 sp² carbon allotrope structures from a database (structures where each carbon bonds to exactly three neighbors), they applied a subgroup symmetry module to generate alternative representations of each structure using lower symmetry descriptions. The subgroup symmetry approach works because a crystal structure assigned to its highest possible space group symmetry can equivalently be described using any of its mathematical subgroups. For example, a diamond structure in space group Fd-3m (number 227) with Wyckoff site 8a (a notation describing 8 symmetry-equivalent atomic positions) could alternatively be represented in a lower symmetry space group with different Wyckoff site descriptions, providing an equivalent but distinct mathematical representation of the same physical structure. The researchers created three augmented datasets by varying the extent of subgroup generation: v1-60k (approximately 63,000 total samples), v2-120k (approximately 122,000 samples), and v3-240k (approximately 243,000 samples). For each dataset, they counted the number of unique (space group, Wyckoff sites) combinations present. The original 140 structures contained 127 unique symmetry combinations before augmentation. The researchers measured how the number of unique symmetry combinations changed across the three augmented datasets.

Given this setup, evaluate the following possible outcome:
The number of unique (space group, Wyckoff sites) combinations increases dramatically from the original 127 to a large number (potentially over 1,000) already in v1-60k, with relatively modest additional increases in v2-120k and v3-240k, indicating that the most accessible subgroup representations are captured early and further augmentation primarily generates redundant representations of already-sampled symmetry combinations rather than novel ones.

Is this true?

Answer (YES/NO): NO